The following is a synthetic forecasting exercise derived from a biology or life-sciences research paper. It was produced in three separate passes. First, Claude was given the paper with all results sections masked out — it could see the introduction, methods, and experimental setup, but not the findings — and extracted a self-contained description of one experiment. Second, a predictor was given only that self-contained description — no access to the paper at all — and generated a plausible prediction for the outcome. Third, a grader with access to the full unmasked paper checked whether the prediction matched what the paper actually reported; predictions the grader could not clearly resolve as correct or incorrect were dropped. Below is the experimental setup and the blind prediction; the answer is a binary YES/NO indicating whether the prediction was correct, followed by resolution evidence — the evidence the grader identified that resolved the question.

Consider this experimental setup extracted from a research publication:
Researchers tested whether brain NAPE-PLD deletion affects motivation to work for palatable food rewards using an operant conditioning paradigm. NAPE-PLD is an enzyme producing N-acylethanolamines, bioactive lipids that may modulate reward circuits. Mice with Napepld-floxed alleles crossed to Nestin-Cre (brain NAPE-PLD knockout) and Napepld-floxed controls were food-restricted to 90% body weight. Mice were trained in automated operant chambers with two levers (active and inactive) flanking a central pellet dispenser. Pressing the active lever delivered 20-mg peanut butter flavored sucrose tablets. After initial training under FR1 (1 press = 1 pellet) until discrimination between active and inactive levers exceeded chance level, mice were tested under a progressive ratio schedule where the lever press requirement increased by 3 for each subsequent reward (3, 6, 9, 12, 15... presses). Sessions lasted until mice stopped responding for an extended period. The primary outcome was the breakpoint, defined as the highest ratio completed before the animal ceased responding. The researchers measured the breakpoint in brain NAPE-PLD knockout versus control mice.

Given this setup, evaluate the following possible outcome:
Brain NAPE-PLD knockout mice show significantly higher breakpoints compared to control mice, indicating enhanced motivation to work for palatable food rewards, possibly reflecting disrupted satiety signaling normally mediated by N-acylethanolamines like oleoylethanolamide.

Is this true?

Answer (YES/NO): YES